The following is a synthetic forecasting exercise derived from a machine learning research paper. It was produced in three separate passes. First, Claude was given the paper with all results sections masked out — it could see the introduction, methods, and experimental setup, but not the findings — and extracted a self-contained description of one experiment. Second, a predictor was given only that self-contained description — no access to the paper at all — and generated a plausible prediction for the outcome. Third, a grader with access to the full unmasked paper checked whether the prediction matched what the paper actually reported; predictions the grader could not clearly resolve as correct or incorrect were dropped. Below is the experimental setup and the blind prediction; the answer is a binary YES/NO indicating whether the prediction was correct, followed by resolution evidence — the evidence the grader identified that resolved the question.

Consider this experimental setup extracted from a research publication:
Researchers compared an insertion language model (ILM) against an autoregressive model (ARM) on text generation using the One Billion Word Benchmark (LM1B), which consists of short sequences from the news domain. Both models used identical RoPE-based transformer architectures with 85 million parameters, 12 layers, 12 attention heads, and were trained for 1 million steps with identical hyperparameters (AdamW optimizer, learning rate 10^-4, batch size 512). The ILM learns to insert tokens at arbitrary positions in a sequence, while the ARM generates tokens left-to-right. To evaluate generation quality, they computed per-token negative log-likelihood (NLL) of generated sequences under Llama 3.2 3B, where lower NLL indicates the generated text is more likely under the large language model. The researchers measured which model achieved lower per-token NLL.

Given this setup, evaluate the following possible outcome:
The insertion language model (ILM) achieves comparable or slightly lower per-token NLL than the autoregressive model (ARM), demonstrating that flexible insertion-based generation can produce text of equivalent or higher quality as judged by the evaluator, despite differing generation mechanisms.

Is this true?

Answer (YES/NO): NO